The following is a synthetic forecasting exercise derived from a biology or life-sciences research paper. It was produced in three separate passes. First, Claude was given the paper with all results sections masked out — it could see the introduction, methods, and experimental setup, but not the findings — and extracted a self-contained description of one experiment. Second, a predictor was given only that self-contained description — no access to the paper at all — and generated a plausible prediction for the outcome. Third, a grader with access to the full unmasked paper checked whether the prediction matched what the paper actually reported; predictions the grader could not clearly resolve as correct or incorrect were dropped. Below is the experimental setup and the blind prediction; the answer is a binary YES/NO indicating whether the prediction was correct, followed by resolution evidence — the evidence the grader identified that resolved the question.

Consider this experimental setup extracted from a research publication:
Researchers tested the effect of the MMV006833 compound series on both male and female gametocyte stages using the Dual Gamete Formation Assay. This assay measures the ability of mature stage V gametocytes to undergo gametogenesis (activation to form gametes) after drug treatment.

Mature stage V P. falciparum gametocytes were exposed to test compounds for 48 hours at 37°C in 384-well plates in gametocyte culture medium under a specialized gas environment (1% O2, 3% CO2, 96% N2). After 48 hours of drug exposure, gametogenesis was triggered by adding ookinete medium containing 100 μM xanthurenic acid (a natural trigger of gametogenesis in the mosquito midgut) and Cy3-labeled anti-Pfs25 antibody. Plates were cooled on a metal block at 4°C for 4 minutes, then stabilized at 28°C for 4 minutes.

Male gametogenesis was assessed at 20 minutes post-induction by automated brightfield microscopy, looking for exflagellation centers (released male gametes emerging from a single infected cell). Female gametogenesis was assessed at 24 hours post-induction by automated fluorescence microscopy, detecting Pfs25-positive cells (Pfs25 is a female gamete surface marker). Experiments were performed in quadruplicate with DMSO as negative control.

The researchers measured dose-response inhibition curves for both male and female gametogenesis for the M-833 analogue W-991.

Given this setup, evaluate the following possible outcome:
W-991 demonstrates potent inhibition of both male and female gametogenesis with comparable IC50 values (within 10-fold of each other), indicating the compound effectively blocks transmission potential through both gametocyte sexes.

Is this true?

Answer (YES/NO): NO